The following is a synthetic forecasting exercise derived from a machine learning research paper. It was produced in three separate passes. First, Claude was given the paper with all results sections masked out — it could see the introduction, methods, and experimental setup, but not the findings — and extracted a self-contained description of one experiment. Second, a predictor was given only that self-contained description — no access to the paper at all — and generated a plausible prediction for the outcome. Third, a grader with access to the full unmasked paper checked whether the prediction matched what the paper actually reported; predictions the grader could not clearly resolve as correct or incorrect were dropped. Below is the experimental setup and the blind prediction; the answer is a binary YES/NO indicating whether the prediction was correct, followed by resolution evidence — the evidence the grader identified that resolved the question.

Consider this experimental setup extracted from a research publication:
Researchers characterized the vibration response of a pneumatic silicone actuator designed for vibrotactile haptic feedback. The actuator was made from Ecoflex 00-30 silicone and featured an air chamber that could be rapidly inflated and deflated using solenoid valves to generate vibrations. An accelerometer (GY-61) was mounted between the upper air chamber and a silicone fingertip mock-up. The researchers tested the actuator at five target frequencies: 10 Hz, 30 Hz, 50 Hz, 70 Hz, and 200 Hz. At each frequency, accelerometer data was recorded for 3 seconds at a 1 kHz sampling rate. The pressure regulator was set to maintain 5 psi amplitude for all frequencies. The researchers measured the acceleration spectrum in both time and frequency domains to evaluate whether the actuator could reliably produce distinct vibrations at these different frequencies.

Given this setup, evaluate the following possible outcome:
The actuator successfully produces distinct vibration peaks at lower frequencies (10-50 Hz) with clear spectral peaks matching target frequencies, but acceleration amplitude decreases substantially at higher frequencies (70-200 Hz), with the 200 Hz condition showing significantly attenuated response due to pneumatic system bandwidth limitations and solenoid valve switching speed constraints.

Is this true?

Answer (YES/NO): NO